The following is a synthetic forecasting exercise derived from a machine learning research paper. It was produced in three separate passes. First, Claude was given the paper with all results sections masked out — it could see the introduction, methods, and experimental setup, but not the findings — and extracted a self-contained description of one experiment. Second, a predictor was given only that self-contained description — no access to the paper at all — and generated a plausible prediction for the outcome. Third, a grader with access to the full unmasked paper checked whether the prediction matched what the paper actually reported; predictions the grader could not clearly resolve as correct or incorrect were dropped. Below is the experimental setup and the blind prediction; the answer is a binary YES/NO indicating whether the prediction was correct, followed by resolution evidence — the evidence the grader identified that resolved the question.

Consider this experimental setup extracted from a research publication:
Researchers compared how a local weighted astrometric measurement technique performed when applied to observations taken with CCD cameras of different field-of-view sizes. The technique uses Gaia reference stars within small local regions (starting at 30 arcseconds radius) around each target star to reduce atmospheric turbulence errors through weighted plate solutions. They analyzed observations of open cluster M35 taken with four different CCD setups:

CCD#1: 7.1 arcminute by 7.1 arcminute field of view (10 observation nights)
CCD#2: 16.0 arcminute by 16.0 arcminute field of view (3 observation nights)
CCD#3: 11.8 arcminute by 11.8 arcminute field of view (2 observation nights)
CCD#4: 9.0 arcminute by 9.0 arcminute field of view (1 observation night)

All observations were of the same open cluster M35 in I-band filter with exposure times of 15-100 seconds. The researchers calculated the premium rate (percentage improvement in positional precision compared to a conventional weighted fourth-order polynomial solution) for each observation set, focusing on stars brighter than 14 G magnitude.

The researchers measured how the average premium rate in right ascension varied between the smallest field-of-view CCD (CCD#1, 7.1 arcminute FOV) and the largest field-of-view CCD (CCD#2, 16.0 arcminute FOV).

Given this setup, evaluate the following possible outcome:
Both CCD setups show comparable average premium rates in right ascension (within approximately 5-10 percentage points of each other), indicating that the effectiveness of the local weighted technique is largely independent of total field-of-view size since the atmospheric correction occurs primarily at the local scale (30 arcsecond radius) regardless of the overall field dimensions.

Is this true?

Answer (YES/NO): NO